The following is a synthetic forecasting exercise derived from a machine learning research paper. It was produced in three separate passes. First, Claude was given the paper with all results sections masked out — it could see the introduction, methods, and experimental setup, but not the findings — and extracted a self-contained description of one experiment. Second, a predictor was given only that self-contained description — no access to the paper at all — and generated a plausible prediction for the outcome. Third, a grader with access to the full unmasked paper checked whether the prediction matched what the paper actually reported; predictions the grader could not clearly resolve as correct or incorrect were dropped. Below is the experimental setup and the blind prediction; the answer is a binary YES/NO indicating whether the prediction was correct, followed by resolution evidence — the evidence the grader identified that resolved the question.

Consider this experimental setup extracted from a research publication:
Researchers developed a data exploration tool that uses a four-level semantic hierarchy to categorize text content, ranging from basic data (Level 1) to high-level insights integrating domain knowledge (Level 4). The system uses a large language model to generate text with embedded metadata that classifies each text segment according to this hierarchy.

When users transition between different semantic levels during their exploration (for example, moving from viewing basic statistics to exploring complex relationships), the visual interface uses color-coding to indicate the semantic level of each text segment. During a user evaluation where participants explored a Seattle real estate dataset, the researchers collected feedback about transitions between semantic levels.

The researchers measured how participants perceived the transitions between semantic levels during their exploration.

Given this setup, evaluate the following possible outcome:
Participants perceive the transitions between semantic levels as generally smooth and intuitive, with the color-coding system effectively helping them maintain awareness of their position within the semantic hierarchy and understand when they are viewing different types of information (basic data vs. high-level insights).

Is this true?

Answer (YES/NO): NO